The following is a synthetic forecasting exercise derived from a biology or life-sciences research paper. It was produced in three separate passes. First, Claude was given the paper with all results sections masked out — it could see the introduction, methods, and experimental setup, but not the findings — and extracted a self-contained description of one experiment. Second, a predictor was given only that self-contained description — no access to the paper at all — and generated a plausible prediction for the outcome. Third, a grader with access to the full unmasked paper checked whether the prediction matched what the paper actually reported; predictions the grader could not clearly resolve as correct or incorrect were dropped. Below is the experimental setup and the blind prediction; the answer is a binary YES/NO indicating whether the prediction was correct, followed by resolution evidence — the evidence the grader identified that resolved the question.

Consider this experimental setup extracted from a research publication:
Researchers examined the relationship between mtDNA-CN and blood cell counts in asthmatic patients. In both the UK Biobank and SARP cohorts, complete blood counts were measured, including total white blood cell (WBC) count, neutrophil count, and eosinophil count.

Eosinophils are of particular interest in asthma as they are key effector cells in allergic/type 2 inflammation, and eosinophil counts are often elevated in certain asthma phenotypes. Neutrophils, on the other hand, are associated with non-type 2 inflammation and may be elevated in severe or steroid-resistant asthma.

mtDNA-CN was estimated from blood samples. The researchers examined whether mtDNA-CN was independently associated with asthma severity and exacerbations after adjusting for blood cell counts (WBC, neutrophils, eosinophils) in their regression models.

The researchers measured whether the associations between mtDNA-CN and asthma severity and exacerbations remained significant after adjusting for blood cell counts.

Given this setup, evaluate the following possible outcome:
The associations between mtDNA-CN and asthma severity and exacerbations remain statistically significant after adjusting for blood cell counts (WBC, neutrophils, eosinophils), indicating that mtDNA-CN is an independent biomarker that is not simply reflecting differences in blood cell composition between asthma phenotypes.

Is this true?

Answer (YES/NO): NO